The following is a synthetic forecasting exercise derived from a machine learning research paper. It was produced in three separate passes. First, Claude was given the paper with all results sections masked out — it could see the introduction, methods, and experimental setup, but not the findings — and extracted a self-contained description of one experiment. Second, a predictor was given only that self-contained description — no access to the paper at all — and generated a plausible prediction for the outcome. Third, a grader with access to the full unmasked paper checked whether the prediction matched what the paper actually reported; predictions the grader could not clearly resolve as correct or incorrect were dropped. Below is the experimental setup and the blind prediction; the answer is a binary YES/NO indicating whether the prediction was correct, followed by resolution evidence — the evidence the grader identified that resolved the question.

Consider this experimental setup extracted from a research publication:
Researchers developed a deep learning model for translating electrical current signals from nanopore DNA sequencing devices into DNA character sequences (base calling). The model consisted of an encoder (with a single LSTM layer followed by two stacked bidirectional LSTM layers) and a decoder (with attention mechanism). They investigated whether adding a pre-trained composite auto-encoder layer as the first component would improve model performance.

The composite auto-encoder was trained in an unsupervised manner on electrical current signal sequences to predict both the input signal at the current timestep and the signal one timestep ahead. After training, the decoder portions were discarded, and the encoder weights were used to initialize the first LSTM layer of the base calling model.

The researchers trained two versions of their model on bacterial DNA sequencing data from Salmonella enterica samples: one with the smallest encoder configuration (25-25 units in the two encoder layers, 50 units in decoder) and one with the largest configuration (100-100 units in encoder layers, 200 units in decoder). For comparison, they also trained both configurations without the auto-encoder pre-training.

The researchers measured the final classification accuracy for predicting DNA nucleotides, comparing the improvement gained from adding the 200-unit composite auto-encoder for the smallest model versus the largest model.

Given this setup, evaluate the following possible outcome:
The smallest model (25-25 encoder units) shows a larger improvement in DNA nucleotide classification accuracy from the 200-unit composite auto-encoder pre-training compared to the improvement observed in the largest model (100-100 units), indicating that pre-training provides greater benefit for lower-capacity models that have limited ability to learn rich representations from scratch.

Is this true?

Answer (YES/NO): YES